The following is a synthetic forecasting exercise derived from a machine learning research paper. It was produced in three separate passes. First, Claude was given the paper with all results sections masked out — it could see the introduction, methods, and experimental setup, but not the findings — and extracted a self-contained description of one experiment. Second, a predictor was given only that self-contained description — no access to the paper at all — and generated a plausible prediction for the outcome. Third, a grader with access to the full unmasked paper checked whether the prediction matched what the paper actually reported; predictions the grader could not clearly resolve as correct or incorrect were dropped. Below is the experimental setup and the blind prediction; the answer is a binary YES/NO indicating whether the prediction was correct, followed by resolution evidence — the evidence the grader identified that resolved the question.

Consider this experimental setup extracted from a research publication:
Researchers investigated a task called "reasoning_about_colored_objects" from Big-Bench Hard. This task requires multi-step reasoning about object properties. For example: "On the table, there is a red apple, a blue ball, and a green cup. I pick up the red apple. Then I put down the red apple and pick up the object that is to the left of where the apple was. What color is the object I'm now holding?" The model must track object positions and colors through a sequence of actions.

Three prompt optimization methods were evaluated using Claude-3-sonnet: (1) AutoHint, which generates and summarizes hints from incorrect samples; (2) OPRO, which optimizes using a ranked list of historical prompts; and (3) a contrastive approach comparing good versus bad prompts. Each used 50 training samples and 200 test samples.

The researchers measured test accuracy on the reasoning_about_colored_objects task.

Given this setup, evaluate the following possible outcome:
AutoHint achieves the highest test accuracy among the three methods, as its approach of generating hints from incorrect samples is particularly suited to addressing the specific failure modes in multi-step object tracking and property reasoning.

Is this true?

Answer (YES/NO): NO